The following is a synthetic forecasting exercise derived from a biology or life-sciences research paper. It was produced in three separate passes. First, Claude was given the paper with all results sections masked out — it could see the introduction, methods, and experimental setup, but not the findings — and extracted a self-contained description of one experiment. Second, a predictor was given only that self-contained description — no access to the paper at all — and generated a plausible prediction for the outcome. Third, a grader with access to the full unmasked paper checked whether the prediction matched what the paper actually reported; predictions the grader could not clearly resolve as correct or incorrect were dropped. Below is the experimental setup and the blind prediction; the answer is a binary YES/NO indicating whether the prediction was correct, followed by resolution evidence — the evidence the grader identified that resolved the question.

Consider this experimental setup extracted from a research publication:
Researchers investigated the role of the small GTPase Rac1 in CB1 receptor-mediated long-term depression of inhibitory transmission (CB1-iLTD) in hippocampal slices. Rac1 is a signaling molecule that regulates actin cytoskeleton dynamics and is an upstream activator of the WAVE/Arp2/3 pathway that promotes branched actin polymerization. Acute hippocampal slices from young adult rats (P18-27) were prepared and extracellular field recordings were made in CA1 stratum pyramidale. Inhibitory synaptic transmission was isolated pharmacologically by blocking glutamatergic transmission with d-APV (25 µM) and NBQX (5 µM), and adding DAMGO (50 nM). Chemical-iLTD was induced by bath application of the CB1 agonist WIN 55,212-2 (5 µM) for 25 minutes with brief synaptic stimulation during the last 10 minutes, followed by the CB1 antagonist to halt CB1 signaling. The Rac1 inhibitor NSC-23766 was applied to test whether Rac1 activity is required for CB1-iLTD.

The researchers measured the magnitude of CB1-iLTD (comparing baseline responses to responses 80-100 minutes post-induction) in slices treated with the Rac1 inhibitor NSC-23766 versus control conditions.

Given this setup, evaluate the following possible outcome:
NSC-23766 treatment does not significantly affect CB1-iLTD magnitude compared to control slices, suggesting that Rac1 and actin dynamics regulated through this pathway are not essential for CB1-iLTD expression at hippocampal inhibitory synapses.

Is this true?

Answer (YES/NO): NO